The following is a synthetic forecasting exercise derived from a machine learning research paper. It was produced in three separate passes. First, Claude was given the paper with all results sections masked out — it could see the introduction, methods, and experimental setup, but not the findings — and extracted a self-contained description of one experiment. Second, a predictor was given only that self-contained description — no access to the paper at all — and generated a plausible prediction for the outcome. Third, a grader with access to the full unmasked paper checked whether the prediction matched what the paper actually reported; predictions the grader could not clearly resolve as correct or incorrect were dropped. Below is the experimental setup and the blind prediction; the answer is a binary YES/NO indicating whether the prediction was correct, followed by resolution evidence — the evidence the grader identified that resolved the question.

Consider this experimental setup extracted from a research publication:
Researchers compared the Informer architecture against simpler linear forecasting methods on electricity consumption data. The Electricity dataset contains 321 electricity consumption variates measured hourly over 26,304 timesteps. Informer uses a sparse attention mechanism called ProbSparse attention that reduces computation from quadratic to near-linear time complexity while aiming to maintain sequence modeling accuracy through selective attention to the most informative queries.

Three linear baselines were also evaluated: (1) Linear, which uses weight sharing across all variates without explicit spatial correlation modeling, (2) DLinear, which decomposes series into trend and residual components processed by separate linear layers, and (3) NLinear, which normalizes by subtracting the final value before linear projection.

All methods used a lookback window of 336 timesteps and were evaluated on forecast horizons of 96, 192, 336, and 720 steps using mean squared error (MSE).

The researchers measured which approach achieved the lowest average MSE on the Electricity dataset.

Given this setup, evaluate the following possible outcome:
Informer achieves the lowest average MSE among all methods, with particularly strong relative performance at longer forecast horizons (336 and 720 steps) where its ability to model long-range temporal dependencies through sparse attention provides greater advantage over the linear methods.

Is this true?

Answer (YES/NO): NO